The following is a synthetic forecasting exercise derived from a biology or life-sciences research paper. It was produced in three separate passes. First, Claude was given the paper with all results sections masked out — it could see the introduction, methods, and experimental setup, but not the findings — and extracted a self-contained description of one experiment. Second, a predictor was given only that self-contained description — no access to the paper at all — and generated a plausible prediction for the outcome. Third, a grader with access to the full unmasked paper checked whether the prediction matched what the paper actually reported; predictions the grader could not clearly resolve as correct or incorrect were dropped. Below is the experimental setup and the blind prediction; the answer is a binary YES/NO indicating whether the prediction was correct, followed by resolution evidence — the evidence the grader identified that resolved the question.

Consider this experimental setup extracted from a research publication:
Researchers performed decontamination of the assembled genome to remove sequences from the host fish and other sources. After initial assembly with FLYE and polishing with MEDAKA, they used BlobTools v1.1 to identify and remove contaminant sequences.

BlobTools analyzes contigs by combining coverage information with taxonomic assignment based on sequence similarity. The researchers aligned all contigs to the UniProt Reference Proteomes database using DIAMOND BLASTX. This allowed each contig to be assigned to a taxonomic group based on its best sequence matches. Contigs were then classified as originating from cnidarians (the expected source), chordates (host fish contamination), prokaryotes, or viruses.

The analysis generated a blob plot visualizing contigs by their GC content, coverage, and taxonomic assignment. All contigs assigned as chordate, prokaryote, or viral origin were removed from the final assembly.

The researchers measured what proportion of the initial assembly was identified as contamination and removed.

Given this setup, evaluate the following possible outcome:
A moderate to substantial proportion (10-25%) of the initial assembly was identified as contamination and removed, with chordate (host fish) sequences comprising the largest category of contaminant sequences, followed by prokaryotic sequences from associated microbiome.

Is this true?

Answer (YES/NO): NO